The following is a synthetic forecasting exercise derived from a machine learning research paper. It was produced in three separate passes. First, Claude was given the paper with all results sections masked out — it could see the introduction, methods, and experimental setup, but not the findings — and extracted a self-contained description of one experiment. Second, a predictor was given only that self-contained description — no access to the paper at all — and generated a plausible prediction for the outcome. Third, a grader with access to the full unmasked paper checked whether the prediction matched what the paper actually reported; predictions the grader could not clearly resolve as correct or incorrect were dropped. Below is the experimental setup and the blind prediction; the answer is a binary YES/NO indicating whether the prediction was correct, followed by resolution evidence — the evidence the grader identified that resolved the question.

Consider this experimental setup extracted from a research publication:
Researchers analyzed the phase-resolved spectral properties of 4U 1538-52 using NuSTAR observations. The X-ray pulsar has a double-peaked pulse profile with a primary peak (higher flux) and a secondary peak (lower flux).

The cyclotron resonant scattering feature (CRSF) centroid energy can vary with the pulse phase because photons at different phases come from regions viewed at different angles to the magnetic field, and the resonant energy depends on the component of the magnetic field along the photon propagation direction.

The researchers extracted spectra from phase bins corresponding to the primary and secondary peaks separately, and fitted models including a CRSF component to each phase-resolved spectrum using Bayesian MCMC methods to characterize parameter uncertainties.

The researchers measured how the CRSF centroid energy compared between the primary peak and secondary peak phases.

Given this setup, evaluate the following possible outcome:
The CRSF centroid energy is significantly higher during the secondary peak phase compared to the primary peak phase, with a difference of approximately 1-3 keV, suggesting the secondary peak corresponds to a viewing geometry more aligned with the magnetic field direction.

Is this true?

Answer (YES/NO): NO